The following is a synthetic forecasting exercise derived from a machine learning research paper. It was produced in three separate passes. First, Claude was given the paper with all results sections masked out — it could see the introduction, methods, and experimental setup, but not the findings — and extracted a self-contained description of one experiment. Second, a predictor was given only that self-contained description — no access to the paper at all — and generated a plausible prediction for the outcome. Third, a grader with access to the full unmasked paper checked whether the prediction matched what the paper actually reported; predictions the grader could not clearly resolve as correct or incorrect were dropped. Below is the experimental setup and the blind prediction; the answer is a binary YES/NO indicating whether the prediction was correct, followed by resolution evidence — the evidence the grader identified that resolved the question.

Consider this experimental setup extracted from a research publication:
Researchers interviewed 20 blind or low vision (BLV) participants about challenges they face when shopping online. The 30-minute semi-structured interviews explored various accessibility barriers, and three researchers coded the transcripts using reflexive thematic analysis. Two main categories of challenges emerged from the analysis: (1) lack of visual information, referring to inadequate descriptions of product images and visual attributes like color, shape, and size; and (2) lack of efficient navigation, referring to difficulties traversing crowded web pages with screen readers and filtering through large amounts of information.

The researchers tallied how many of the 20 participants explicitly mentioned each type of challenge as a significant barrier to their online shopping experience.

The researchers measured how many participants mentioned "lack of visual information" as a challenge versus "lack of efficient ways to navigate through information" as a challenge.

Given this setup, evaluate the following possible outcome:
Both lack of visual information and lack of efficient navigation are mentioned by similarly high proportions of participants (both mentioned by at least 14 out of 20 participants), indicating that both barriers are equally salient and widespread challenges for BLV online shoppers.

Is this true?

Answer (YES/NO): YES